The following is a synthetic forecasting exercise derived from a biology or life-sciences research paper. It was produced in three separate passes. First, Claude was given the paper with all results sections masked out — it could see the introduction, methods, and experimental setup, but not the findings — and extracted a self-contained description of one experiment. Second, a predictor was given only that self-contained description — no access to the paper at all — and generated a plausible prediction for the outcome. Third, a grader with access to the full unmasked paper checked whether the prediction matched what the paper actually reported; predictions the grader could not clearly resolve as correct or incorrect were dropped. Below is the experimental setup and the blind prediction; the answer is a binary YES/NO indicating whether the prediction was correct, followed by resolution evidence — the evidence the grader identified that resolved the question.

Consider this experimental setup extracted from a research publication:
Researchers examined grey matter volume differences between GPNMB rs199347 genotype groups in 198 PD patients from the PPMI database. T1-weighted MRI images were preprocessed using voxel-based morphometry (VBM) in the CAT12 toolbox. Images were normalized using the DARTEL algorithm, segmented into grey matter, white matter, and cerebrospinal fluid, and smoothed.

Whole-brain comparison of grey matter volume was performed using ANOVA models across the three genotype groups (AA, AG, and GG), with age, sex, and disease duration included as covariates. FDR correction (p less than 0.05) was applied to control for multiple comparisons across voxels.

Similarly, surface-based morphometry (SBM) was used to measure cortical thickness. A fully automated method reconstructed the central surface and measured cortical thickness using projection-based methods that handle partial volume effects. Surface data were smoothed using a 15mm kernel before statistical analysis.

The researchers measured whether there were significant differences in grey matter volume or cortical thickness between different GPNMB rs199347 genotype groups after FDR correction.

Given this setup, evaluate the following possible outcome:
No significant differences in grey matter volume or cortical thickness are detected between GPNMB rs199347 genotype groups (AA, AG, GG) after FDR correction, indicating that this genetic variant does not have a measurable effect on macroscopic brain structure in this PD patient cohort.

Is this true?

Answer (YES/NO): YES